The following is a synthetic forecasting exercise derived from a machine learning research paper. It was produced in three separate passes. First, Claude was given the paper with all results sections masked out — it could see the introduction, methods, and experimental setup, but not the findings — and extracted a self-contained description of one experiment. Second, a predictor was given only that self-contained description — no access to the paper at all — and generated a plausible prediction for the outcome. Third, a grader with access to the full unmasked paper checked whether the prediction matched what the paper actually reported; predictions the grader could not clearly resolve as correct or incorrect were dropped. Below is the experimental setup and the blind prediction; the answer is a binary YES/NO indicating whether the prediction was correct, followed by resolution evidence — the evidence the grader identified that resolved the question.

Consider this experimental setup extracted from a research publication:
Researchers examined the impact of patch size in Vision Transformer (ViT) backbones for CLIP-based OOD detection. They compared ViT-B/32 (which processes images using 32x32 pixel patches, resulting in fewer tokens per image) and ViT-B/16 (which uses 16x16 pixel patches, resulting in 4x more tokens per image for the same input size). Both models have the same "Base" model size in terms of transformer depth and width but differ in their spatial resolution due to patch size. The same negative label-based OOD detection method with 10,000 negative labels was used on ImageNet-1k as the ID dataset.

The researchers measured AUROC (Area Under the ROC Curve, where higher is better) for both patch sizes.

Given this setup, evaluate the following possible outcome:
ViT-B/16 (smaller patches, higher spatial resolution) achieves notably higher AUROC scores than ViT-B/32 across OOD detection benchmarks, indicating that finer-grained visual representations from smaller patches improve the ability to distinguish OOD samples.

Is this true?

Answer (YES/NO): NO